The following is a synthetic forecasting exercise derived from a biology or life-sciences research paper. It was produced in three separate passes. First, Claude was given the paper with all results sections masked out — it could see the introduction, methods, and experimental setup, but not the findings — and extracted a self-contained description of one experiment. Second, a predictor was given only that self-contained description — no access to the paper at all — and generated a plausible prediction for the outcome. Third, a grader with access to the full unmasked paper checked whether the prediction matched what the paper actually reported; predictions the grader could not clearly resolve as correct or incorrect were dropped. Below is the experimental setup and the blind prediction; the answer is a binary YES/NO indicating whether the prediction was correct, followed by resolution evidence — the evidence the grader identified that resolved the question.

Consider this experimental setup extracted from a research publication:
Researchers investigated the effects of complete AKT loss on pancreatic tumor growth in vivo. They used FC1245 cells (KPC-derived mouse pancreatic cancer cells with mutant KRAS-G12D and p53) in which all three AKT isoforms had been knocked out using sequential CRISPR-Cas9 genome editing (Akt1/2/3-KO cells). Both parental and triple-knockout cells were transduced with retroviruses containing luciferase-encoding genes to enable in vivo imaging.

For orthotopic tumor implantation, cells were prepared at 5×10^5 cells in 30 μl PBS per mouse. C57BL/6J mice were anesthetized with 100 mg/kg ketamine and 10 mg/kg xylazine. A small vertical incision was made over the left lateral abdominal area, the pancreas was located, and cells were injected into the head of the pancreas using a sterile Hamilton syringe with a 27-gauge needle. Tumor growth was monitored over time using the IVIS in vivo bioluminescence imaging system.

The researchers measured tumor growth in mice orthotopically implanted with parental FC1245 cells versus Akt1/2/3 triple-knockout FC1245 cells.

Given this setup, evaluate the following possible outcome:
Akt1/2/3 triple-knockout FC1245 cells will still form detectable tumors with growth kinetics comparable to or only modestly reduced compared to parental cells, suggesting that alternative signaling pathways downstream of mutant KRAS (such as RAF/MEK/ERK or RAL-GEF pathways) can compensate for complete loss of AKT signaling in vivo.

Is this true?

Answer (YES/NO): NO